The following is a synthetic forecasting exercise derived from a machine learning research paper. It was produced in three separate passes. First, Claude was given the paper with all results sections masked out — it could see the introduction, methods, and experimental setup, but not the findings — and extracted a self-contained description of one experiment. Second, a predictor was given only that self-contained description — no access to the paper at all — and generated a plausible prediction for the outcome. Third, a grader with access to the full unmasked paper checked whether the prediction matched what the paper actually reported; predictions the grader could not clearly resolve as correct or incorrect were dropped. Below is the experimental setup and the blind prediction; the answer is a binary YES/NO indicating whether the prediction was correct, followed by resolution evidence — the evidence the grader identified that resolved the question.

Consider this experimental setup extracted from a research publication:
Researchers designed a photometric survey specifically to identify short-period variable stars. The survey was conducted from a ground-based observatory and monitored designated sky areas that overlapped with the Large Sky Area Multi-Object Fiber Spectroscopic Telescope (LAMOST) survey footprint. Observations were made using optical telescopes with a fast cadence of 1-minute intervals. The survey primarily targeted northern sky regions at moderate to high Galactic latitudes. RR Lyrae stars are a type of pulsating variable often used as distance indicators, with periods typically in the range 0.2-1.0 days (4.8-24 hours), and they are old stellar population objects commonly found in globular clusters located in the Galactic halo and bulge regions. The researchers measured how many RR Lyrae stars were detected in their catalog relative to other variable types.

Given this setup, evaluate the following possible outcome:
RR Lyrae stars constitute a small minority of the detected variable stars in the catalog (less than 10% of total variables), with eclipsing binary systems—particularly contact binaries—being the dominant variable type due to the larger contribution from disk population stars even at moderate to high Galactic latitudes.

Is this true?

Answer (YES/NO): YES